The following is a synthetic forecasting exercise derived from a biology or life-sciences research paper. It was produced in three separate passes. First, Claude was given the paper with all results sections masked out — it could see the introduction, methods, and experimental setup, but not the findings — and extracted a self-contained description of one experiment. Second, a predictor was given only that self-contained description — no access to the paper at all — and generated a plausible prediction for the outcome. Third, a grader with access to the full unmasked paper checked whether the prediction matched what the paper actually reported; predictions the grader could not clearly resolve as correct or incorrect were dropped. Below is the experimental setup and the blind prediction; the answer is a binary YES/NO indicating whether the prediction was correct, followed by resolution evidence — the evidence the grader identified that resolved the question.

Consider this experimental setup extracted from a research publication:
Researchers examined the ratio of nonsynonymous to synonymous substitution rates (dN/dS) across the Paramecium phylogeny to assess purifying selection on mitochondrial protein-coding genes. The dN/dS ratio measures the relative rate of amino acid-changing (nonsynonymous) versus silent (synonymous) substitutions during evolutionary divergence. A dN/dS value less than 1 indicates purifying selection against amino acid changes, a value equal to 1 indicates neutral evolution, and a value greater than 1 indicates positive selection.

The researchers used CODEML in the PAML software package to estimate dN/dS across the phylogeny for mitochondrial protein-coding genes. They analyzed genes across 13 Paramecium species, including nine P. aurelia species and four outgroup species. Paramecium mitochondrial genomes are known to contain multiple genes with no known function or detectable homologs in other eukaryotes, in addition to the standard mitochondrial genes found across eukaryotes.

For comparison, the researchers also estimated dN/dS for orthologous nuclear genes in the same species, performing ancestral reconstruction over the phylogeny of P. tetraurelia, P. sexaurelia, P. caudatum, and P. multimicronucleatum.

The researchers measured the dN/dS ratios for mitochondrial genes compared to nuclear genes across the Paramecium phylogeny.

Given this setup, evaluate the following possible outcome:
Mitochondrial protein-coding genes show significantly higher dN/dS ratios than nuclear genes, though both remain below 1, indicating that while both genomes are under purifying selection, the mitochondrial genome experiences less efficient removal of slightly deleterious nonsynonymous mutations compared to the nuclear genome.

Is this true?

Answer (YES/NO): NO